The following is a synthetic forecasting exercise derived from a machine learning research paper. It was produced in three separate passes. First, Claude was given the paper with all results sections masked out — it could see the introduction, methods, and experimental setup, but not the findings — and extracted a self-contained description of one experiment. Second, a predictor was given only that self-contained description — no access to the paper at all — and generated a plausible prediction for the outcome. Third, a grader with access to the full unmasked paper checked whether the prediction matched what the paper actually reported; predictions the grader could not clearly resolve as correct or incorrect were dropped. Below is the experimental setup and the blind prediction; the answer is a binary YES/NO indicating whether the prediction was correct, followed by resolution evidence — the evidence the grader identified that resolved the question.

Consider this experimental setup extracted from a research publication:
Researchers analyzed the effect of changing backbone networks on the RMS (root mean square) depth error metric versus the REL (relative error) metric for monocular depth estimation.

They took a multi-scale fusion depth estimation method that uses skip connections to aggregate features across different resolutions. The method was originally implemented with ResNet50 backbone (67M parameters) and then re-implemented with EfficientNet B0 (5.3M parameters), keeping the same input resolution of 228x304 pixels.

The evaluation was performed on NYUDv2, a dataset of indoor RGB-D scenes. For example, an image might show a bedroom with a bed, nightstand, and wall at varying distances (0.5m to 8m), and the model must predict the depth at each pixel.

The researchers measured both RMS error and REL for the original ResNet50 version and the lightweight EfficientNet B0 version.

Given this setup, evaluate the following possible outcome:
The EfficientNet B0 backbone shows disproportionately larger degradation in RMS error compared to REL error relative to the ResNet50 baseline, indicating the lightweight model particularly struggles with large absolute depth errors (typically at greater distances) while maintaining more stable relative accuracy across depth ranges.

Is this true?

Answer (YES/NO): NO